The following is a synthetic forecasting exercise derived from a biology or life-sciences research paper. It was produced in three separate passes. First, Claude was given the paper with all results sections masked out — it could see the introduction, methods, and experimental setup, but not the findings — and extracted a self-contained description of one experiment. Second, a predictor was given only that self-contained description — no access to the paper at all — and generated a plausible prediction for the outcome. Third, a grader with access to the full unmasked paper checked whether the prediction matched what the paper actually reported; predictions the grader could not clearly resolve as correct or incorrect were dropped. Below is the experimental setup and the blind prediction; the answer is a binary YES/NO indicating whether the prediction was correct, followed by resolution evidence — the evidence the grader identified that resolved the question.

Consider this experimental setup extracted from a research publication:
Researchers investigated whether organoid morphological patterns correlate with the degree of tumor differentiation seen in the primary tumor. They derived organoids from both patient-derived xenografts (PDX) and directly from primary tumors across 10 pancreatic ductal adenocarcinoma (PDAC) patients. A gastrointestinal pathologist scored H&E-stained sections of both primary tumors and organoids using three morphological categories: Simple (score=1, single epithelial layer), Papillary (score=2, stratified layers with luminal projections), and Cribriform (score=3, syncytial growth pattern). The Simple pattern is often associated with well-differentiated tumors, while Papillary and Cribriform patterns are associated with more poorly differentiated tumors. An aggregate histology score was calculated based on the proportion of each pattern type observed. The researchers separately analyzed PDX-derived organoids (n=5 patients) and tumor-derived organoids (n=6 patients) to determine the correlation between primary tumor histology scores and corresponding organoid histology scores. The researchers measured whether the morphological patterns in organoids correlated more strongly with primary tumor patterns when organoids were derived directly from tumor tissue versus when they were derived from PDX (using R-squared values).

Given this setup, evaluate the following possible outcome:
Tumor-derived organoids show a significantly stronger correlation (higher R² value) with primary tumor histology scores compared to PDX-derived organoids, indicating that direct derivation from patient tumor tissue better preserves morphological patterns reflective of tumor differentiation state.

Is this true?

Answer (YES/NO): NO